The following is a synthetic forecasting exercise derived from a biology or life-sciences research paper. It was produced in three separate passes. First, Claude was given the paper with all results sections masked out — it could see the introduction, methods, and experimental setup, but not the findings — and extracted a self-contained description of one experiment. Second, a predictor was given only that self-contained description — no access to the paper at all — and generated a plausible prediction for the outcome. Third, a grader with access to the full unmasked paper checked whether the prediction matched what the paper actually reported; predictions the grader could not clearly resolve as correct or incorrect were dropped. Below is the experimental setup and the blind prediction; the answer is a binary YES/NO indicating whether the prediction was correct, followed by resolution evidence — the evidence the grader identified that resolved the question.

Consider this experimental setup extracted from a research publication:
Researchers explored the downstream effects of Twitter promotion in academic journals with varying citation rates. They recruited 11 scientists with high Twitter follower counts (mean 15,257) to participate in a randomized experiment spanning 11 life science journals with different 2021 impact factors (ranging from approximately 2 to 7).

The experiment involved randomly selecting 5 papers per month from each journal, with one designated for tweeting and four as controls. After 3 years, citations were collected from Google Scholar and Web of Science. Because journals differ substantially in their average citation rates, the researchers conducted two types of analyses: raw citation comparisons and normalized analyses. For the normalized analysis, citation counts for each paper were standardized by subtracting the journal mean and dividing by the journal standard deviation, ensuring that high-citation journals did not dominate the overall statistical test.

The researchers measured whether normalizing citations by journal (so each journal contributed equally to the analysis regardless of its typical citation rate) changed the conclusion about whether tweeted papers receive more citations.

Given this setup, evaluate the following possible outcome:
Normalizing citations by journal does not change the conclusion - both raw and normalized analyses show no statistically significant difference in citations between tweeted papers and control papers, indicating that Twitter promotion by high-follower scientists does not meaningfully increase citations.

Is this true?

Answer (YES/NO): YES